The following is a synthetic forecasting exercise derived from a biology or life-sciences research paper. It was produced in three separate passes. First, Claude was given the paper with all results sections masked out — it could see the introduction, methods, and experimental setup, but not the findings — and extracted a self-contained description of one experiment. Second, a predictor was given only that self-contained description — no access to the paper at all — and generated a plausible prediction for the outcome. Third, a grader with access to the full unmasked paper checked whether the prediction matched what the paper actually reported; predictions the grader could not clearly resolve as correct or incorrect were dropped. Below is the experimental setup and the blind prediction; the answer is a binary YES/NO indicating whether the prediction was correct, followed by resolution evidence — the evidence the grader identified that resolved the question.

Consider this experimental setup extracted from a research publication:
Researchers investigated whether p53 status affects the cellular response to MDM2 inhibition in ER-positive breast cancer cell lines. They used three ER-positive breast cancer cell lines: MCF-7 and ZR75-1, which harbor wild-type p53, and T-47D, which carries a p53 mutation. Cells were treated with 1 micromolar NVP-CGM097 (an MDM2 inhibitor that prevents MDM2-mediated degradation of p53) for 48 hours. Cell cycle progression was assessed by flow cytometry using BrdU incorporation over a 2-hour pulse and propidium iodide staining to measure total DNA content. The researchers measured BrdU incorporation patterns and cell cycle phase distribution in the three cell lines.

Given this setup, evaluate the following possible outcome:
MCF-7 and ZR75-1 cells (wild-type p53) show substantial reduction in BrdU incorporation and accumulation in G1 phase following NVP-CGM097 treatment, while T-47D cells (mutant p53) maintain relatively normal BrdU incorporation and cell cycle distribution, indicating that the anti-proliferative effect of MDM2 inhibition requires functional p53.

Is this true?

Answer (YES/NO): NO